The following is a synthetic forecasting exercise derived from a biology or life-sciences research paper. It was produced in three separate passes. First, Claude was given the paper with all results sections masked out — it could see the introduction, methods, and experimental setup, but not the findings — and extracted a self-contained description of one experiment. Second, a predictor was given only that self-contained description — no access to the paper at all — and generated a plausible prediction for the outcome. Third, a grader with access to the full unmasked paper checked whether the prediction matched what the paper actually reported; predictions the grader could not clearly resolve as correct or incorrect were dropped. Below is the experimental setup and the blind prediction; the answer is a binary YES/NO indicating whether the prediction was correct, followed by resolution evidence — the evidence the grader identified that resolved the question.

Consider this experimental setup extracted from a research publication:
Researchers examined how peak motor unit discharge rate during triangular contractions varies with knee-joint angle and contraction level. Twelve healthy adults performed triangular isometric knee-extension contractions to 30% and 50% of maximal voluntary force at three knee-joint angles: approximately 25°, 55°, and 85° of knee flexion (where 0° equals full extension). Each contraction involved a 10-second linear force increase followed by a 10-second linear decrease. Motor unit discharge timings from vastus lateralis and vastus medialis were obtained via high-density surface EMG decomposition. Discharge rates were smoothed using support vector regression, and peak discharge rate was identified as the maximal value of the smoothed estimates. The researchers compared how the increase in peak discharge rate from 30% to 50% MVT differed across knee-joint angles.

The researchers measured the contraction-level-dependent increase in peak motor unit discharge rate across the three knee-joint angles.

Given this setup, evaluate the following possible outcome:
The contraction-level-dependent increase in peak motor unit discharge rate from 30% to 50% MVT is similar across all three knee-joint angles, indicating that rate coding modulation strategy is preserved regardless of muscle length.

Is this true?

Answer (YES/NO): NO